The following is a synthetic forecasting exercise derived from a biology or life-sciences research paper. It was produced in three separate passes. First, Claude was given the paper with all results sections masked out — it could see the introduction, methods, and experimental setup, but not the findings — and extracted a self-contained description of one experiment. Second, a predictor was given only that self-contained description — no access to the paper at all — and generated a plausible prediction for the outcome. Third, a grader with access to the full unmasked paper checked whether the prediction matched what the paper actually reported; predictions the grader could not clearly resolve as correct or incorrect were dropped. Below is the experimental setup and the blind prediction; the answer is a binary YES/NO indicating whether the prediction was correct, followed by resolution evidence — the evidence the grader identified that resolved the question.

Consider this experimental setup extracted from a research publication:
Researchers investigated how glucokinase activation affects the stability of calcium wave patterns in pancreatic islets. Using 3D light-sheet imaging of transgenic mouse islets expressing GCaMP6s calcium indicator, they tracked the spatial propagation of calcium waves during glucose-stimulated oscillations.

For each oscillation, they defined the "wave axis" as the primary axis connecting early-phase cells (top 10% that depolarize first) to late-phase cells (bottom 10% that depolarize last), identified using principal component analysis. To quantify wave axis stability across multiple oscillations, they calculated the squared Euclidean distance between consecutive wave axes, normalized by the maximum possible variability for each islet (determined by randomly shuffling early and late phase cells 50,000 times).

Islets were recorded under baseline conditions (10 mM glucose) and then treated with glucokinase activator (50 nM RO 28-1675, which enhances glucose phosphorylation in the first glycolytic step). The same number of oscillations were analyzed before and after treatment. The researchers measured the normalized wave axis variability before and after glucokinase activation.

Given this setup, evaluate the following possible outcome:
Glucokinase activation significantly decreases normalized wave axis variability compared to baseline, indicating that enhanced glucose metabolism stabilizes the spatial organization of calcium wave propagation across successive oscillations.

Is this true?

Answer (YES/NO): YES